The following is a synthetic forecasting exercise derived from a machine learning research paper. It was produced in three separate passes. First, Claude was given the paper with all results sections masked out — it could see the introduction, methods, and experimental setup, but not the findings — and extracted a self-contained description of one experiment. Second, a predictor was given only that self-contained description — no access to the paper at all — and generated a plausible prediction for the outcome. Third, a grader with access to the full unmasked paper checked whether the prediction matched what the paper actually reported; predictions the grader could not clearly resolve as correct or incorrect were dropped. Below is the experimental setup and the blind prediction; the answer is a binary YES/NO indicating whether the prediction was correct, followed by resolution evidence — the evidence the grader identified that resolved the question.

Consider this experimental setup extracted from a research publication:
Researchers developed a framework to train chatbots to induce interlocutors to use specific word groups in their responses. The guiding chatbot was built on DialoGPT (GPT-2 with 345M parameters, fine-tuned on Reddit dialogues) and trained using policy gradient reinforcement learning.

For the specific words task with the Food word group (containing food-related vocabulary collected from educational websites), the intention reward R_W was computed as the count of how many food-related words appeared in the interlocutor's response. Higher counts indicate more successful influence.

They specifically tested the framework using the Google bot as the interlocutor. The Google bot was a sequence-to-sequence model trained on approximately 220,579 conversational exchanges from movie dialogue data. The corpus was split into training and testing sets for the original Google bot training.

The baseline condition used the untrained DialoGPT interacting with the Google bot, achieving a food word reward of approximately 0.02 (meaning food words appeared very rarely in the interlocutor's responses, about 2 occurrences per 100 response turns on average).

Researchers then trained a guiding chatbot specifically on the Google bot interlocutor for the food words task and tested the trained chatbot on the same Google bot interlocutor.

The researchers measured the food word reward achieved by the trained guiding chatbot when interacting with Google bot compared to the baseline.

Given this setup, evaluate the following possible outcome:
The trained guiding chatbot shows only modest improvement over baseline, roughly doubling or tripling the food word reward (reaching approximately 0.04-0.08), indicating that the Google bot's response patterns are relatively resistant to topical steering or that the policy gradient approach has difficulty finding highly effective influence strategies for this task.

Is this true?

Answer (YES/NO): NO